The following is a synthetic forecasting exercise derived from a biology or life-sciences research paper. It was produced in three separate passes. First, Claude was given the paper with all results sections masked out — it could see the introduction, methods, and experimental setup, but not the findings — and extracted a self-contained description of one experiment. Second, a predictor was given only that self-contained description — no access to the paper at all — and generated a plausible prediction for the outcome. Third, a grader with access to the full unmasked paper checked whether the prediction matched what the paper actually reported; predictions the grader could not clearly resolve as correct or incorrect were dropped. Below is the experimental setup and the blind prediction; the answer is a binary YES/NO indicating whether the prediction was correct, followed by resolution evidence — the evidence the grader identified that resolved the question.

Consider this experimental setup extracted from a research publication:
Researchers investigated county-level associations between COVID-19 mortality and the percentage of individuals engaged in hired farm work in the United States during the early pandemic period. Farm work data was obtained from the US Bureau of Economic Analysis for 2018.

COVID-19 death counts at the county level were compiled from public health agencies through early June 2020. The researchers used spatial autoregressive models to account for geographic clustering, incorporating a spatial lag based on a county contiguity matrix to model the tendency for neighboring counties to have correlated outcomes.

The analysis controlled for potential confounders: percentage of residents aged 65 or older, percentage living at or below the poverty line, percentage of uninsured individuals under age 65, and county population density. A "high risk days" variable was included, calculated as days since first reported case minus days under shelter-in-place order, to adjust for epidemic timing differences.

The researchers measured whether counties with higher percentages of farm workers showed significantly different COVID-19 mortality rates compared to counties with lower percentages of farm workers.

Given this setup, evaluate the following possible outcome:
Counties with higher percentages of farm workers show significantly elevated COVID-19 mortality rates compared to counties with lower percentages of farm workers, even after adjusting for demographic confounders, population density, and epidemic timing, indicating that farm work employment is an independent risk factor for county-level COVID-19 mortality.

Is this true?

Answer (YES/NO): YES